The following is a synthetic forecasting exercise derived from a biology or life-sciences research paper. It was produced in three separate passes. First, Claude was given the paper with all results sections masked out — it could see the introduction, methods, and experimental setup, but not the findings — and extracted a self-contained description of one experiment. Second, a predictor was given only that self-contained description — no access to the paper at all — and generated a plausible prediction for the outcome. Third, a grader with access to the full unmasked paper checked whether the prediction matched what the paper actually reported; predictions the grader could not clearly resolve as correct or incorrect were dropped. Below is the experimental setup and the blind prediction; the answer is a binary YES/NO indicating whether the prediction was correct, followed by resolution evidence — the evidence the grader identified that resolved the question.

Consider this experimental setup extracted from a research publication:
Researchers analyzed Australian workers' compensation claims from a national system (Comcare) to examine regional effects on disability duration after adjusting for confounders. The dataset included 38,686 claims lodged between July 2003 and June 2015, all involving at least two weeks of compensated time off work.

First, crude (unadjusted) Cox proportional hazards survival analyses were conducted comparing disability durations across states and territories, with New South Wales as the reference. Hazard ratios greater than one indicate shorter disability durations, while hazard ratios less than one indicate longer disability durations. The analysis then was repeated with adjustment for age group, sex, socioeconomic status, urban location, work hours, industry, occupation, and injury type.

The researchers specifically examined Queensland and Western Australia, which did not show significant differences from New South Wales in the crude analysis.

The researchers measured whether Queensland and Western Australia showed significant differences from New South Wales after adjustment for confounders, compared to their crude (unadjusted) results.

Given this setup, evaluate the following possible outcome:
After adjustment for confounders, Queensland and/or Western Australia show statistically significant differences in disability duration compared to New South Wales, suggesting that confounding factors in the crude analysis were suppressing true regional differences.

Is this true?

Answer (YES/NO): YES